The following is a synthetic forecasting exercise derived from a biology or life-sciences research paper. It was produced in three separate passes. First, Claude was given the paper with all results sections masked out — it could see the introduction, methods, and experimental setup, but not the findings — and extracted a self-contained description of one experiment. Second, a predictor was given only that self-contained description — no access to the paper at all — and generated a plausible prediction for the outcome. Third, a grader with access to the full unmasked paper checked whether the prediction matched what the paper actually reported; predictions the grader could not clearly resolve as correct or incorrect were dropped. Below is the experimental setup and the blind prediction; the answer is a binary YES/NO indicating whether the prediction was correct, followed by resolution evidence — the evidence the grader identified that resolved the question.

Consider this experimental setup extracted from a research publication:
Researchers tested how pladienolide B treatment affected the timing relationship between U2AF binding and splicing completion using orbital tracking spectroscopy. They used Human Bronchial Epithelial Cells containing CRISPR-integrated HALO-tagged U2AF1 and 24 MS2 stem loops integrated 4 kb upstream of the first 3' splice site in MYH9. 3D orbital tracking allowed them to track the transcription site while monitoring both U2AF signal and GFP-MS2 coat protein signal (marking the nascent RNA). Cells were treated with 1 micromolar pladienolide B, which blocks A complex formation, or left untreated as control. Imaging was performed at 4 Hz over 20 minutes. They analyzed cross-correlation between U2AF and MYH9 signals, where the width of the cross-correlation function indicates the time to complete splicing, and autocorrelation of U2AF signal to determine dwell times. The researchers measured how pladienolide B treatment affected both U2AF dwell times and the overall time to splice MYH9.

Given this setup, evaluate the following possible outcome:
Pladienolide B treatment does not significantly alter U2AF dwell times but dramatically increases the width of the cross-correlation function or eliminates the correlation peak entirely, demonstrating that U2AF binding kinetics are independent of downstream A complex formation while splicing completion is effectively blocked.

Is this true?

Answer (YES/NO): NO